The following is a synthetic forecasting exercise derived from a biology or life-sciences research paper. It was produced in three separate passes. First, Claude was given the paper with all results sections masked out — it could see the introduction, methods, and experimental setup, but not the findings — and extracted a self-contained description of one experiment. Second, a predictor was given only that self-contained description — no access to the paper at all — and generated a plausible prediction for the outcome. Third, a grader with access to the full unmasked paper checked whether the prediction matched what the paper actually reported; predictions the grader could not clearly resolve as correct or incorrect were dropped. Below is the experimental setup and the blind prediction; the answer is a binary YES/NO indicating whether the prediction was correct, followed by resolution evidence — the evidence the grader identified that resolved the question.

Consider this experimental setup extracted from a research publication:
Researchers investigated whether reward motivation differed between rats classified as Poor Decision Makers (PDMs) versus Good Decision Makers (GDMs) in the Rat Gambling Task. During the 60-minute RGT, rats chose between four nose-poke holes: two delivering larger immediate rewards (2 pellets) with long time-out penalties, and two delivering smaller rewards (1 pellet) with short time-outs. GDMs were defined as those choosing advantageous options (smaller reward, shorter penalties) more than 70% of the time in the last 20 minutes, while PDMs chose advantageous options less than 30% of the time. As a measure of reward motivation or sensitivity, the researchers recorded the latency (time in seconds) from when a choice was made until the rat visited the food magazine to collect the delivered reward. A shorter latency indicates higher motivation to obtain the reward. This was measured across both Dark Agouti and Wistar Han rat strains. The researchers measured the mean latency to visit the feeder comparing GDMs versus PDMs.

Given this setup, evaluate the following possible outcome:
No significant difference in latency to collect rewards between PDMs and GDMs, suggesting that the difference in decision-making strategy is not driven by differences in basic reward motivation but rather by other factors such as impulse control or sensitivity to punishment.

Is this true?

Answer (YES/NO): NO